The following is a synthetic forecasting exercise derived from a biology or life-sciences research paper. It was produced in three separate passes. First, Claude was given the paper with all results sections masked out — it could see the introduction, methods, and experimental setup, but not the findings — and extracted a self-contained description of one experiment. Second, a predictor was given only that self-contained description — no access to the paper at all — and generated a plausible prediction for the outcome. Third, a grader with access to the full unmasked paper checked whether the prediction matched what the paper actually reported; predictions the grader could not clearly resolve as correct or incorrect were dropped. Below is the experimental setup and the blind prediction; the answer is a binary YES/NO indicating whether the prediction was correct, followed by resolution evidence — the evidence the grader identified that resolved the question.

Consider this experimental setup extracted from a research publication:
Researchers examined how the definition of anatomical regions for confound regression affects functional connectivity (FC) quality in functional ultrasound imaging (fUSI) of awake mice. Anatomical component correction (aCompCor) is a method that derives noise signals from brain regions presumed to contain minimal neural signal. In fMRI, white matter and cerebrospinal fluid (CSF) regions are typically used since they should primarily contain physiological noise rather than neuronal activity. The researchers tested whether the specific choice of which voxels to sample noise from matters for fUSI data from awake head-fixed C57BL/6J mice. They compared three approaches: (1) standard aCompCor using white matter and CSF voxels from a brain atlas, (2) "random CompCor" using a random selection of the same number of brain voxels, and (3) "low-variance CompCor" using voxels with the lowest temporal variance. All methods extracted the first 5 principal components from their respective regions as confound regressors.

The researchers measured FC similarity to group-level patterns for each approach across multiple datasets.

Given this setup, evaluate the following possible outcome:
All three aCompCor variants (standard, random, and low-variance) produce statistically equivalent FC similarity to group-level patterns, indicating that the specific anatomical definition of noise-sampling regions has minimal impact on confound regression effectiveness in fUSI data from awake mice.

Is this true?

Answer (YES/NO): NO